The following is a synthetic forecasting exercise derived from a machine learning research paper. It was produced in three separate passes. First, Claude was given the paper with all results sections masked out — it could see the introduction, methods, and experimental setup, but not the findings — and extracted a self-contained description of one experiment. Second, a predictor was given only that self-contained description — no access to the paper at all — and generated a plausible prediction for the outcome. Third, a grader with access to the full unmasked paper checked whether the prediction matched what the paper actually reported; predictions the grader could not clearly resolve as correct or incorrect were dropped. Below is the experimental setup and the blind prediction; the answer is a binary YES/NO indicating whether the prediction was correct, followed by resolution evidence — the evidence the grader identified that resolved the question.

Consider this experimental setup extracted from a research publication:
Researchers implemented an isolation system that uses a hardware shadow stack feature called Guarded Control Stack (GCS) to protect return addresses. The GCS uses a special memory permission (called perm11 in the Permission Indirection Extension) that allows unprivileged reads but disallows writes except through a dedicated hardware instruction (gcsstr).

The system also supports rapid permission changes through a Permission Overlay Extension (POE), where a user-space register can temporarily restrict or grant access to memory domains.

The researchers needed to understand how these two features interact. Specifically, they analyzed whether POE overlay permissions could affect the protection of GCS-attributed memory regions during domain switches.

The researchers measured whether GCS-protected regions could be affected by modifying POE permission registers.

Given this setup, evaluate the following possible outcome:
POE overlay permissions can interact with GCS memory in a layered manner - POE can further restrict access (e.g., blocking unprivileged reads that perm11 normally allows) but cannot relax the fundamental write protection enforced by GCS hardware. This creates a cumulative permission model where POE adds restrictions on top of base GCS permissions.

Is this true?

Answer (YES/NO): NO